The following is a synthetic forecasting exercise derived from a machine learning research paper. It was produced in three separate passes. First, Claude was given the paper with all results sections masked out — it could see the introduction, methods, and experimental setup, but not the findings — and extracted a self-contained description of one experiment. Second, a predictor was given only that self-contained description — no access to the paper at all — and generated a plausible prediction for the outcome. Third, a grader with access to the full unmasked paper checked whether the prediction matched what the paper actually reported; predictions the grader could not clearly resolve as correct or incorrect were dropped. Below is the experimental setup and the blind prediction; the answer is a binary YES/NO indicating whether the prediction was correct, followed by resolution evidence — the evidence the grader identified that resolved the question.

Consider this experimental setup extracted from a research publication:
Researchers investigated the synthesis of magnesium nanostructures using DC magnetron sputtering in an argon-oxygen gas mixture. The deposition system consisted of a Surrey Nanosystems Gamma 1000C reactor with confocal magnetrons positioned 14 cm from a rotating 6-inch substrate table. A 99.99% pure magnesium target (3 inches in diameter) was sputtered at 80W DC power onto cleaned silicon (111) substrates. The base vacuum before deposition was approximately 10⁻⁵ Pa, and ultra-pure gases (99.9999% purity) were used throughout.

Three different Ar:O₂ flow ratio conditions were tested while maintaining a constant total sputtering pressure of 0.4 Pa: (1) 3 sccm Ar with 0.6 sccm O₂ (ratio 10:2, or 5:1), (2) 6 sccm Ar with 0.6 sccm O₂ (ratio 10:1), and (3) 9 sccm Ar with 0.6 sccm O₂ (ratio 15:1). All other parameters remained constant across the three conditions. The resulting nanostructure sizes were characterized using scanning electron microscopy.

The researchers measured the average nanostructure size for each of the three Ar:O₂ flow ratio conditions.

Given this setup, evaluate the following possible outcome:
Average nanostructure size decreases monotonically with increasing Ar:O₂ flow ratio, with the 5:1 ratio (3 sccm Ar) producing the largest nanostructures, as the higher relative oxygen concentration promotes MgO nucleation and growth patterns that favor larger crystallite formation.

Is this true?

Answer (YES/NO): NO